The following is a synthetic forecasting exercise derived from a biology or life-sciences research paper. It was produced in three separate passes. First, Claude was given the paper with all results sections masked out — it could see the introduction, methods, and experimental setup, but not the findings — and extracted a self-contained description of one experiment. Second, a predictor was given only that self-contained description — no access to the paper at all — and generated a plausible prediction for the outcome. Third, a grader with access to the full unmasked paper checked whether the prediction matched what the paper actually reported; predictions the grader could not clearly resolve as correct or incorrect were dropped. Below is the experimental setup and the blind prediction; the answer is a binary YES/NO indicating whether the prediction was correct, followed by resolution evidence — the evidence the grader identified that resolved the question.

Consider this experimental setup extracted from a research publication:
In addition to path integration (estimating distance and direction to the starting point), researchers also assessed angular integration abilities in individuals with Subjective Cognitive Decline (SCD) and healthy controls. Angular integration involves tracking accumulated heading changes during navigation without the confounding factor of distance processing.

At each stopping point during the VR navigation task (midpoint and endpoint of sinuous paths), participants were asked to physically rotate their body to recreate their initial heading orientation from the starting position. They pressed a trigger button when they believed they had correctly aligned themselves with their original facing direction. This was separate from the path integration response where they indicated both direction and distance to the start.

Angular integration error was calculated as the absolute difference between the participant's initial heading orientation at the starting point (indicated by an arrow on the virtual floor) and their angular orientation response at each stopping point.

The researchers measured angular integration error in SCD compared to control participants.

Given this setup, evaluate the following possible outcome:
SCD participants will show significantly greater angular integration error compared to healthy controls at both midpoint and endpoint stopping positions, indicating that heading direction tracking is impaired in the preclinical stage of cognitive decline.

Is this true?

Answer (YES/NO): NO